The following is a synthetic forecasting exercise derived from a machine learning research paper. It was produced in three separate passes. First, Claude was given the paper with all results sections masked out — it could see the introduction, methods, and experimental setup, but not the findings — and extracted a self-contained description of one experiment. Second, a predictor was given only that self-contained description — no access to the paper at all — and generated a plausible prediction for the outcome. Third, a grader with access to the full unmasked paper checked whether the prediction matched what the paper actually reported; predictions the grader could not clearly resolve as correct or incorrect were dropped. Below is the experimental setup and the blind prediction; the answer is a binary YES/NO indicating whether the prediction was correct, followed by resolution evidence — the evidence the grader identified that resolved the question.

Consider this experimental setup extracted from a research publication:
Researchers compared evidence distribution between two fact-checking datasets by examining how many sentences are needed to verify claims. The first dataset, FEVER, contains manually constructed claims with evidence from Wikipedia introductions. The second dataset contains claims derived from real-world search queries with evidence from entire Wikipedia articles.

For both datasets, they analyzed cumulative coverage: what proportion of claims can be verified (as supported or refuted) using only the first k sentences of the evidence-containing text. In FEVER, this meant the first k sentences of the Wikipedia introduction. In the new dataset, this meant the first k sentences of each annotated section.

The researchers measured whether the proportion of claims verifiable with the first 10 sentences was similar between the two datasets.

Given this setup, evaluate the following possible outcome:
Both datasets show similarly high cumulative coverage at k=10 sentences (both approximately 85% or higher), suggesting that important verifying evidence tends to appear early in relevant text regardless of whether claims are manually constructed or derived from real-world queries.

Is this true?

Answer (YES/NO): NO